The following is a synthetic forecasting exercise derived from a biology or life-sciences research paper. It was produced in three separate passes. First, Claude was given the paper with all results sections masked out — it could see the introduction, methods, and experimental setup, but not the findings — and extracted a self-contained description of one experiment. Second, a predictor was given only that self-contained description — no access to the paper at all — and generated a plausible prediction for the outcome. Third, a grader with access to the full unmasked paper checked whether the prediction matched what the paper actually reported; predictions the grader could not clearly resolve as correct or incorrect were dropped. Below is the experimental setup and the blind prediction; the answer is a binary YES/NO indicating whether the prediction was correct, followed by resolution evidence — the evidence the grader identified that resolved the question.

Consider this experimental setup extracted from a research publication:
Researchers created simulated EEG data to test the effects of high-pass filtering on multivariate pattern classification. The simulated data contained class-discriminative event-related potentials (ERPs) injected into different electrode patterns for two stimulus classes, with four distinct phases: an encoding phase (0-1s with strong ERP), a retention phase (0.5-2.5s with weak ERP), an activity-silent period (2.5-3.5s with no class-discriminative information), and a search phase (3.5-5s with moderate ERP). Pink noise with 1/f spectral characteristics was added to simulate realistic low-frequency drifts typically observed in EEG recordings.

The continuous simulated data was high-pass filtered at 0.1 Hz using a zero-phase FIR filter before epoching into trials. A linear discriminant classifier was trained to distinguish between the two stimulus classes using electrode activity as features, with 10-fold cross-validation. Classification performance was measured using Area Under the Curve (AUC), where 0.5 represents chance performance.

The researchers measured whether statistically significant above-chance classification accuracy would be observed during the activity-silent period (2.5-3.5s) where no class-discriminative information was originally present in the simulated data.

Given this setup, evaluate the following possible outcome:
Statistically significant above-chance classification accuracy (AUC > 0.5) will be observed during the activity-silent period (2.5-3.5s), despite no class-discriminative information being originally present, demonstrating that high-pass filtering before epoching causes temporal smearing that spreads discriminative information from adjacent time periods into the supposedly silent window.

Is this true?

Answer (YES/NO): YES